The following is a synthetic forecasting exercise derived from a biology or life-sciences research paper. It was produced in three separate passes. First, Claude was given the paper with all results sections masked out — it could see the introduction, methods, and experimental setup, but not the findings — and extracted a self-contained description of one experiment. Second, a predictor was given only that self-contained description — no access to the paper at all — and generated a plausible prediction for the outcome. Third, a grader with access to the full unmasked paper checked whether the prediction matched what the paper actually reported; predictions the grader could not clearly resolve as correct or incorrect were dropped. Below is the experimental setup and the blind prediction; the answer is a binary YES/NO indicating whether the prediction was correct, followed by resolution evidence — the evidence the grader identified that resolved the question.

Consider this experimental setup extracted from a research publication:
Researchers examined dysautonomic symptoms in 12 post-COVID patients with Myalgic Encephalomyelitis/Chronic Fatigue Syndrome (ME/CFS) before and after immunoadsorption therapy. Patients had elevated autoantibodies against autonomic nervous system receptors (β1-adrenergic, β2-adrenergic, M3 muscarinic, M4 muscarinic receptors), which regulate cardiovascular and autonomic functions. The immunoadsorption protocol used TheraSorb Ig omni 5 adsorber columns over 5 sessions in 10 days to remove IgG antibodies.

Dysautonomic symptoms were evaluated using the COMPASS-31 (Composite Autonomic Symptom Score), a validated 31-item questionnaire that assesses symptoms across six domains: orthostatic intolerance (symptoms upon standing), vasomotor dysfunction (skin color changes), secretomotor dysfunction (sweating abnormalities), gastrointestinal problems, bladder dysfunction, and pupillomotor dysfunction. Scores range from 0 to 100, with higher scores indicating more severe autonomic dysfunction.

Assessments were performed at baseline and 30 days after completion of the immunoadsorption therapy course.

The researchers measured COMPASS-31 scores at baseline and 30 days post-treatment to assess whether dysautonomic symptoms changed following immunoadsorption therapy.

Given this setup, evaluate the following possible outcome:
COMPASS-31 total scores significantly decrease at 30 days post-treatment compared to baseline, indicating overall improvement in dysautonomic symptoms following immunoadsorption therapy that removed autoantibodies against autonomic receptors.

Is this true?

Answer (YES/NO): NO